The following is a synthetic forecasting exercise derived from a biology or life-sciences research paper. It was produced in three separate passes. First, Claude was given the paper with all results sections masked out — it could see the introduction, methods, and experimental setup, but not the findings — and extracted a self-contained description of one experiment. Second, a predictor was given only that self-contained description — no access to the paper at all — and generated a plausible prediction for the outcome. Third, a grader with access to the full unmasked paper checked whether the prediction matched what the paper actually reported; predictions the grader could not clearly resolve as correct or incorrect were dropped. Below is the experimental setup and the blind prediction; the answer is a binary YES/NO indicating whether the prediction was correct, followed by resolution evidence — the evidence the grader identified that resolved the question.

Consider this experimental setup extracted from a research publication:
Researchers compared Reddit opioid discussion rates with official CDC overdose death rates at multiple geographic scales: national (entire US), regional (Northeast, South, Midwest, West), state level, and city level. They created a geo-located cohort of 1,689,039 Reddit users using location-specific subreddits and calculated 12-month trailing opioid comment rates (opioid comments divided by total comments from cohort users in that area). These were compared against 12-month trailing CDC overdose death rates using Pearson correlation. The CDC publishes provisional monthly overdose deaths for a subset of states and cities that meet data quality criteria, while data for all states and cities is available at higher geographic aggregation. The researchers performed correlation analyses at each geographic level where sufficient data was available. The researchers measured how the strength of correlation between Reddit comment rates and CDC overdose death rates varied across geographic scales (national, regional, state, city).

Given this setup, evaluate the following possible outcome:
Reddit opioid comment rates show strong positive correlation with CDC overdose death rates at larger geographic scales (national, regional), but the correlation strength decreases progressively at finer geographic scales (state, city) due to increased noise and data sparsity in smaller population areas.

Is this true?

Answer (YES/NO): NO